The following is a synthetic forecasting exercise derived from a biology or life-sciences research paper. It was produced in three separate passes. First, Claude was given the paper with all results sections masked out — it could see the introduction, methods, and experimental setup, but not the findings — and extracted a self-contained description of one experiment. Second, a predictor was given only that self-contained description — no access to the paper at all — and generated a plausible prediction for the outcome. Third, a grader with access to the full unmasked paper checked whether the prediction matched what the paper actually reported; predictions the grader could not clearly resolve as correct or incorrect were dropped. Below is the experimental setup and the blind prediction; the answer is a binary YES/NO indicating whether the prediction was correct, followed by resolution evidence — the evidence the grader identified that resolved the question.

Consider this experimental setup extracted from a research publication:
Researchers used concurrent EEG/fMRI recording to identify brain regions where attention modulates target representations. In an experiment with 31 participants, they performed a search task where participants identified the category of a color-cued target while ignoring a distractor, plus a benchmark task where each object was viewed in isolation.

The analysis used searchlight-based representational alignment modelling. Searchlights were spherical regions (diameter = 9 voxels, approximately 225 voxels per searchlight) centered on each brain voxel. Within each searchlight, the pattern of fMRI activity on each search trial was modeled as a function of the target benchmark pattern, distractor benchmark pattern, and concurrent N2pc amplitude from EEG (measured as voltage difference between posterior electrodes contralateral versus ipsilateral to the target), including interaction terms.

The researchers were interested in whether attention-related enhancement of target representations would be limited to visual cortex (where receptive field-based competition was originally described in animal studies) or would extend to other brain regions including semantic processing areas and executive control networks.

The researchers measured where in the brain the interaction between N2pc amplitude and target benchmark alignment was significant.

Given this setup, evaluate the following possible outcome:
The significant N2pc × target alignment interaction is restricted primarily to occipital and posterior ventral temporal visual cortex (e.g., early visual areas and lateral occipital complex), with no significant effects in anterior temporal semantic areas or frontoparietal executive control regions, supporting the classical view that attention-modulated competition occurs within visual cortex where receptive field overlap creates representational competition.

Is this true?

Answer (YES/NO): NO